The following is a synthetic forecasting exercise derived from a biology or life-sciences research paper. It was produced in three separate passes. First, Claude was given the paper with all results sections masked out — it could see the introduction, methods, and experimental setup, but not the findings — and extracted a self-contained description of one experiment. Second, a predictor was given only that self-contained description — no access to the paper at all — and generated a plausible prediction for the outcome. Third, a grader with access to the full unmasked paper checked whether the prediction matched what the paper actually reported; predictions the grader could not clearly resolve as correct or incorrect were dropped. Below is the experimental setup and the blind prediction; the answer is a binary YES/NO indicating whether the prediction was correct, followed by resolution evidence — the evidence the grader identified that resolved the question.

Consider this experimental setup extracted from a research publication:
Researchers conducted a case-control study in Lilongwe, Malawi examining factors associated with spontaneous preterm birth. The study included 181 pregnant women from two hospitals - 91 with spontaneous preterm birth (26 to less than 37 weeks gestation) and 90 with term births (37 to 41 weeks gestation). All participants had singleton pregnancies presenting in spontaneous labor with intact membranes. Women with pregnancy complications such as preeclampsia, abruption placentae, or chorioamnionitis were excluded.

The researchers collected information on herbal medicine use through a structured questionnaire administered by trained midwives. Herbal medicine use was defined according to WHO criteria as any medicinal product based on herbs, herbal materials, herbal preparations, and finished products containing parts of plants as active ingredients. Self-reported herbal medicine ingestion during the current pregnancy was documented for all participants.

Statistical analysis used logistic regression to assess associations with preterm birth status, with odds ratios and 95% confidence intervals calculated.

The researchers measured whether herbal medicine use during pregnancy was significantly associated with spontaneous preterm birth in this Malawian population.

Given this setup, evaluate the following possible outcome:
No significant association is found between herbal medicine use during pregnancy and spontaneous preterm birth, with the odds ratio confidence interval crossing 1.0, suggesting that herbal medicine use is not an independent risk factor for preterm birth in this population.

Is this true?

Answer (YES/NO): YES